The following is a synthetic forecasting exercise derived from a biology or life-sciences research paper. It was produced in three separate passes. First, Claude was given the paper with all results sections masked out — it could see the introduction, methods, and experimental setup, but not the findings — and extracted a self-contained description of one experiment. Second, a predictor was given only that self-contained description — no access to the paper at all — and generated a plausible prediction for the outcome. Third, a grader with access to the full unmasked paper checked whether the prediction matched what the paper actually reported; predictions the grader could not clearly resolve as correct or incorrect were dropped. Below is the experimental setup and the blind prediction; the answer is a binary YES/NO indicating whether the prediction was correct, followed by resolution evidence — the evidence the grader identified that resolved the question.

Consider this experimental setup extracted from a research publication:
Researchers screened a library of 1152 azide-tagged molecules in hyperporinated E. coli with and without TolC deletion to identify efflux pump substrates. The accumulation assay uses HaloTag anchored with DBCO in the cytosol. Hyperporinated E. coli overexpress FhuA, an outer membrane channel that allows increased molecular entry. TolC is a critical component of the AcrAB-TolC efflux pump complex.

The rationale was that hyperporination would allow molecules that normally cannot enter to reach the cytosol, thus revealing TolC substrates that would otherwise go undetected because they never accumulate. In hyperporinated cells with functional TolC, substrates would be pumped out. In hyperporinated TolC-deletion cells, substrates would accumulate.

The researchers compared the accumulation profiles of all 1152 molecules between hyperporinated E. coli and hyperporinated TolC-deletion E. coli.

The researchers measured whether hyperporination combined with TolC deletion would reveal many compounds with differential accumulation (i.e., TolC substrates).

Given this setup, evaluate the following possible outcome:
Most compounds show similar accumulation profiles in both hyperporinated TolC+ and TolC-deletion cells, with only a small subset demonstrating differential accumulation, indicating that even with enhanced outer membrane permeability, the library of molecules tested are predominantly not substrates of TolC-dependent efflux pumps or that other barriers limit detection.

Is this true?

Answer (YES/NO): YES